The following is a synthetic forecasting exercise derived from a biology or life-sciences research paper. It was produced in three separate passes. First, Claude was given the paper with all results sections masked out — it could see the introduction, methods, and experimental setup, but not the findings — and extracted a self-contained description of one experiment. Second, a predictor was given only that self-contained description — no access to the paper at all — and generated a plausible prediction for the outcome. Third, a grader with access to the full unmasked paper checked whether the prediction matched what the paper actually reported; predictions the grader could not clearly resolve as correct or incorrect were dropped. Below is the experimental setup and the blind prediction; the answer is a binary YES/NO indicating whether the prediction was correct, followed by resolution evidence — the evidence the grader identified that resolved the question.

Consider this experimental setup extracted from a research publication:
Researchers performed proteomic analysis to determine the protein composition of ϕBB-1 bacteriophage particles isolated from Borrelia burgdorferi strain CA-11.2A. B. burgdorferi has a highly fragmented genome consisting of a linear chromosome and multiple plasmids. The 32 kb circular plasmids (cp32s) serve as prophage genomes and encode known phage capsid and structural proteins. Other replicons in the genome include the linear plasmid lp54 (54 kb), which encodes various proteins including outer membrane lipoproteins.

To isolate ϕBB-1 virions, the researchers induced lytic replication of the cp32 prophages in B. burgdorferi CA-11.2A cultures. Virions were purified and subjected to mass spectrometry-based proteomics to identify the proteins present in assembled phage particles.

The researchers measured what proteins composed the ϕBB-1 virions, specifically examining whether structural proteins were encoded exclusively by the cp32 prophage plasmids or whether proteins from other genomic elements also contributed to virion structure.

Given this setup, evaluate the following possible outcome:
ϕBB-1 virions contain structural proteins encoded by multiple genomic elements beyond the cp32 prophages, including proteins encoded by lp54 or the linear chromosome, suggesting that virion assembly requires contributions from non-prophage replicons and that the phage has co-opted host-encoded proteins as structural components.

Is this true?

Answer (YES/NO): NO